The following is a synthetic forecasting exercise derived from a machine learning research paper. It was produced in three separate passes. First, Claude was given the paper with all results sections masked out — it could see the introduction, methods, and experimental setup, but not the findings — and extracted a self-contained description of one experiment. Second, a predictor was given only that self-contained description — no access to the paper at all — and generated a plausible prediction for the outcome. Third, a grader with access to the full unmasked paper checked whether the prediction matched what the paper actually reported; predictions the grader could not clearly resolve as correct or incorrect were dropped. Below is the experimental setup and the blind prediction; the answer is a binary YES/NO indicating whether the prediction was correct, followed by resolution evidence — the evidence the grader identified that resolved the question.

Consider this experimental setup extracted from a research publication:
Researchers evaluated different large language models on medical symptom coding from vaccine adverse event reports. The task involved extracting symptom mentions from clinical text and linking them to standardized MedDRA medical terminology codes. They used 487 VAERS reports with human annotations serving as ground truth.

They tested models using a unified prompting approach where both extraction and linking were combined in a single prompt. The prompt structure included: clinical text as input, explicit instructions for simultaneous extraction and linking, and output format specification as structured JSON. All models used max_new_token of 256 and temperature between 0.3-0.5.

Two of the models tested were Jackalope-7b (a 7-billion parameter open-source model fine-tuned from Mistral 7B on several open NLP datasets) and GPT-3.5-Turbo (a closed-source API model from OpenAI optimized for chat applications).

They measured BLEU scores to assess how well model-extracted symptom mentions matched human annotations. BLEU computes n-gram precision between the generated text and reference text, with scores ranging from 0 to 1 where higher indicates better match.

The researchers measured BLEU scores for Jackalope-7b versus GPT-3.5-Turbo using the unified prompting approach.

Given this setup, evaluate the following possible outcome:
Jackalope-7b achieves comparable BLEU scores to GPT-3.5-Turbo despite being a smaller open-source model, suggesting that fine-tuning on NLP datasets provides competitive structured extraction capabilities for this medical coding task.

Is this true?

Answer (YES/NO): NO